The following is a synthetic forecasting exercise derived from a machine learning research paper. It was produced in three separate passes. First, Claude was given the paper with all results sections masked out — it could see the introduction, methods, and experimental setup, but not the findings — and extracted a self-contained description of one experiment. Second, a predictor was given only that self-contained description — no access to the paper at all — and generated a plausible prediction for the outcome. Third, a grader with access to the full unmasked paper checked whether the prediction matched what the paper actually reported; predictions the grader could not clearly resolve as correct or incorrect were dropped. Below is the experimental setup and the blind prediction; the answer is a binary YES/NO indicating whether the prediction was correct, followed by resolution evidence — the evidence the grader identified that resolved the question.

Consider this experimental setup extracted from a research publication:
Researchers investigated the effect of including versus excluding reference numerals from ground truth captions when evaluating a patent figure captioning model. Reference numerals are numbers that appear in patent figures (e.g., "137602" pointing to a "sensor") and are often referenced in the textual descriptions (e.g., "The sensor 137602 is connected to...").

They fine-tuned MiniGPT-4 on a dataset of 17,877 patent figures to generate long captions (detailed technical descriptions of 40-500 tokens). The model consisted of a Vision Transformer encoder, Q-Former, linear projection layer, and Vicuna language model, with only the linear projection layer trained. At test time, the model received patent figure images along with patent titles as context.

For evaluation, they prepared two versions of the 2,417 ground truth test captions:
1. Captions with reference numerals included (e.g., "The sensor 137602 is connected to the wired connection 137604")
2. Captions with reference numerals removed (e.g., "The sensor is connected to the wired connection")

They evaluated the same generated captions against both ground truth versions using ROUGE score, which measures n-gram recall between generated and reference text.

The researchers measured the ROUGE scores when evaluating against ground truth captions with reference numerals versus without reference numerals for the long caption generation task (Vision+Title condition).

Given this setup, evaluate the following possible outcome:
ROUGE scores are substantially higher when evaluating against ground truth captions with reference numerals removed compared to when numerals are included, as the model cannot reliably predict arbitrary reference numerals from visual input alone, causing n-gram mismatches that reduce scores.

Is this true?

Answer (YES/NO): NO